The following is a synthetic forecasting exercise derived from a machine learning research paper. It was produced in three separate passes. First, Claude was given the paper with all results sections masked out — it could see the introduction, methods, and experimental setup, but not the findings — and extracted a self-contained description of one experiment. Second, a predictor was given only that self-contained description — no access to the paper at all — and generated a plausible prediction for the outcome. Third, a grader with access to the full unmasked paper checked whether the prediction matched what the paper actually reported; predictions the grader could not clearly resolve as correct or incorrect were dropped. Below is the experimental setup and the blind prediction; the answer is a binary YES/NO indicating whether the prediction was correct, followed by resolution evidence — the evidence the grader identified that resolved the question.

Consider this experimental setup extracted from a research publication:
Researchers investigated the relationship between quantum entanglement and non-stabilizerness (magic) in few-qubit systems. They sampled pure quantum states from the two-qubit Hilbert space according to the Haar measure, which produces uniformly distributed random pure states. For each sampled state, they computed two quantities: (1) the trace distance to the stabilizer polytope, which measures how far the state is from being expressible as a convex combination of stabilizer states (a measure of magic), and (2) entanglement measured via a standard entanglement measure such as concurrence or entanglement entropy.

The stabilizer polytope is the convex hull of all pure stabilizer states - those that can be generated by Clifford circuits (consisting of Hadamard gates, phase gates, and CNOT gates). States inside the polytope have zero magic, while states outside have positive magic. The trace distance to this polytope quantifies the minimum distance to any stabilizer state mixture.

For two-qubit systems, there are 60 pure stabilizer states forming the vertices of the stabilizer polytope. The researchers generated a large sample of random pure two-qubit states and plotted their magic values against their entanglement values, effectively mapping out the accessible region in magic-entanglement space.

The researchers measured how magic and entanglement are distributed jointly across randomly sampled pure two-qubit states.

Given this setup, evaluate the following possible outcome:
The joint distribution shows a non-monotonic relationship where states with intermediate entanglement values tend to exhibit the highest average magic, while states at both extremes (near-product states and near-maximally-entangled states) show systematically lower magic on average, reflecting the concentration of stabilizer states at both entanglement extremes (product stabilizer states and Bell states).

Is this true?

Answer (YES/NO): NO